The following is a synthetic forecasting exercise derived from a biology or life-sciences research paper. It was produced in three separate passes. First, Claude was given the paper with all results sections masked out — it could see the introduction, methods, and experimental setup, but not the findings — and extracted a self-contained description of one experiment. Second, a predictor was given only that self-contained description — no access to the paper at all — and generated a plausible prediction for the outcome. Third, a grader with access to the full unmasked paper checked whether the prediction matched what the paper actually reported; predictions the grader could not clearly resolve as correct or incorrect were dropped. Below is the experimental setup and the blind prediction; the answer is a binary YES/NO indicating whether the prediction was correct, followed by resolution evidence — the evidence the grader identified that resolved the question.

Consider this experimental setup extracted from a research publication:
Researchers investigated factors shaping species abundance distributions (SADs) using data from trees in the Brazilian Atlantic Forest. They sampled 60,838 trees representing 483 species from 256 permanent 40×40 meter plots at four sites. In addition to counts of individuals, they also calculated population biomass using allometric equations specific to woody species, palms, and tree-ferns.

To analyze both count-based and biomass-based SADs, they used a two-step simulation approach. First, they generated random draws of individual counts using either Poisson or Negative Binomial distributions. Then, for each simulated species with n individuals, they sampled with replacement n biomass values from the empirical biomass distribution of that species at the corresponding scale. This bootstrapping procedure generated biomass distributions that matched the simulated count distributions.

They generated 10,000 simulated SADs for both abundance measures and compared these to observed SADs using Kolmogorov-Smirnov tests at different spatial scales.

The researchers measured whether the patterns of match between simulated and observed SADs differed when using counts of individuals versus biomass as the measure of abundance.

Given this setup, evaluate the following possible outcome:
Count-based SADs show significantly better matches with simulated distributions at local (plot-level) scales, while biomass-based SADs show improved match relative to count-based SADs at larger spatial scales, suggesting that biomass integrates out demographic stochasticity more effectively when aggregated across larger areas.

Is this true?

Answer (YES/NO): NO